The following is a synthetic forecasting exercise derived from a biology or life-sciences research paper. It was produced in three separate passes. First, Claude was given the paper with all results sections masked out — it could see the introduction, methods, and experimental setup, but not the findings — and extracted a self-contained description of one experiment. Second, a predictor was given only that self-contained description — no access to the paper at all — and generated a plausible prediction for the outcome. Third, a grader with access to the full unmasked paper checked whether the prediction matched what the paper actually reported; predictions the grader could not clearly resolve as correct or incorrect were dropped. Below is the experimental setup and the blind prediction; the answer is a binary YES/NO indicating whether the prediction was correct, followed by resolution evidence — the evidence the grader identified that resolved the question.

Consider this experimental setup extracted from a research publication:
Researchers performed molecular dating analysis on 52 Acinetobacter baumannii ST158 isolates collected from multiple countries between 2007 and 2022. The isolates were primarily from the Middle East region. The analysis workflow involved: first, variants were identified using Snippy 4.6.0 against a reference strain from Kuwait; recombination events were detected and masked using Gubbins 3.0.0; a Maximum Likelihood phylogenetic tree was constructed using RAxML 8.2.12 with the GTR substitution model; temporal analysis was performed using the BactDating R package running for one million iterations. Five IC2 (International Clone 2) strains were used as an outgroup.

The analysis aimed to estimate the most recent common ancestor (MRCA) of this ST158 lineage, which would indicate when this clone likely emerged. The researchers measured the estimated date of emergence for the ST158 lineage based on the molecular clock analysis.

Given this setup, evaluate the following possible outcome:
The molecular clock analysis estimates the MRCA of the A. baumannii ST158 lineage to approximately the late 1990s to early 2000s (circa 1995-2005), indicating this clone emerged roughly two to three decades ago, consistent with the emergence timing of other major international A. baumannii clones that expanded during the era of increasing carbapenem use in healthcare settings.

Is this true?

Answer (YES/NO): NO